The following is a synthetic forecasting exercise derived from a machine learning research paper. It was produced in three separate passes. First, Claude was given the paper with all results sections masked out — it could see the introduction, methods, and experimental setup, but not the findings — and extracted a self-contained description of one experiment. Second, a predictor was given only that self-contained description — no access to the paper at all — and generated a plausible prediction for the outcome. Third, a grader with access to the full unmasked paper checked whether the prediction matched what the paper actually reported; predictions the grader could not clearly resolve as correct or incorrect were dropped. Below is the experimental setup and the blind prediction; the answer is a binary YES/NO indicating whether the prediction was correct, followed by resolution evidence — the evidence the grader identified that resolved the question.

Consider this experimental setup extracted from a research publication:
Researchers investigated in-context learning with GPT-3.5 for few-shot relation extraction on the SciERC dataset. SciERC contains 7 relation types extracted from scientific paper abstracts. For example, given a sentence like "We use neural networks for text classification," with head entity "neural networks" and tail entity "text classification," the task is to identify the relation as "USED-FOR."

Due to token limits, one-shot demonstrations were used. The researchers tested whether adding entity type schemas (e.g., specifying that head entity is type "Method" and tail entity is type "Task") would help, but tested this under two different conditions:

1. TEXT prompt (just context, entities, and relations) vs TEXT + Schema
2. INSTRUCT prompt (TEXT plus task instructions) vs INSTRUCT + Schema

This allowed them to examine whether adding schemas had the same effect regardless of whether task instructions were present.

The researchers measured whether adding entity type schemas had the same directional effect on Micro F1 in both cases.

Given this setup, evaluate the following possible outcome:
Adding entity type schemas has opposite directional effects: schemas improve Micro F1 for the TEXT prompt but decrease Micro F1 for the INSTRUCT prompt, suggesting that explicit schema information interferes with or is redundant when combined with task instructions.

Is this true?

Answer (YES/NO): NO